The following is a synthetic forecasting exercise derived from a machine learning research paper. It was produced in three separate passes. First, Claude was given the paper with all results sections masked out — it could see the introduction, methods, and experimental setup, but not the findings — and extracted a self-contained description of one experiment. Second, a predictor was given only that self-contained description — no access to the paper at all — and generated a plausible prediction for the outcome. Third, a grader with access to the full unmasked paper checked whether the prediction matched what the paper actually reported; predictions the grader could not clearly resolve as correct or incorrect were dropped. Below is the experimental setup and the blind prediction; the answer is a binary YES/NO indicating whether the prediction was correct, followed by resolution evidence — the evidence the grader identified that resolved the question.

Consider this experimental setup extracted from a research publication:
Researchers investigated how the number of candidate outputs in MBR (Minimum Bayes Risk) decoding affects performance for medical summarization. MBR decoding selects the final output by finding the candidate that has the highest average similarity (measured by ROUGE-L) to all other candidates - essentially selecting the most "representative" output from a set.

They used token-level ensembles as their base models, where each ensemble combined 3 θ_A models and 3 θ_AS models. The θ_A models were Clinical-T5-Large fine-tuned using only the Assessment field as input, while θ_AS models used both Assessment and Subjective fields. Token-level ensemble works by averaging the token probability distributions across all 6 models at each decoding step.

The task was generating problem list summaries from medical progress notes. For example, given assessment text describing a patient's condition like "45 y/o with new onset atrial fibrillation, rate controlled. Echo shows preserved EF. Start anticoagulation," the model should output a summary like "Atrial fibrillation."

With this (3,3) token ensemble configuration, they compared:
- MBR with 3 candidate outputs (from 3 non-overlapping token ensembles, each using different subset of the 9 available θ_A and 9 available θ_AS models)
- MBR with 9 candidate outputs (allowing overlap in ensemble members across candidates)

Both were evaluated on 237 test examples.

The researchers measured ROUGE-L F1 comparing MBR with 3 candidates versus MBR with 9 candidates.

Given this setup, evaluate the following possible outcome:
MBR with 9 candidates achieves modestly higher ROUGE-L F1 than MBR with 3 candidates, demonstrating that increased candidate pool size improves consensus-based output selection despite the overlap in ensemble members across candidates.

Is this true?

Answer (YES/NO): NO